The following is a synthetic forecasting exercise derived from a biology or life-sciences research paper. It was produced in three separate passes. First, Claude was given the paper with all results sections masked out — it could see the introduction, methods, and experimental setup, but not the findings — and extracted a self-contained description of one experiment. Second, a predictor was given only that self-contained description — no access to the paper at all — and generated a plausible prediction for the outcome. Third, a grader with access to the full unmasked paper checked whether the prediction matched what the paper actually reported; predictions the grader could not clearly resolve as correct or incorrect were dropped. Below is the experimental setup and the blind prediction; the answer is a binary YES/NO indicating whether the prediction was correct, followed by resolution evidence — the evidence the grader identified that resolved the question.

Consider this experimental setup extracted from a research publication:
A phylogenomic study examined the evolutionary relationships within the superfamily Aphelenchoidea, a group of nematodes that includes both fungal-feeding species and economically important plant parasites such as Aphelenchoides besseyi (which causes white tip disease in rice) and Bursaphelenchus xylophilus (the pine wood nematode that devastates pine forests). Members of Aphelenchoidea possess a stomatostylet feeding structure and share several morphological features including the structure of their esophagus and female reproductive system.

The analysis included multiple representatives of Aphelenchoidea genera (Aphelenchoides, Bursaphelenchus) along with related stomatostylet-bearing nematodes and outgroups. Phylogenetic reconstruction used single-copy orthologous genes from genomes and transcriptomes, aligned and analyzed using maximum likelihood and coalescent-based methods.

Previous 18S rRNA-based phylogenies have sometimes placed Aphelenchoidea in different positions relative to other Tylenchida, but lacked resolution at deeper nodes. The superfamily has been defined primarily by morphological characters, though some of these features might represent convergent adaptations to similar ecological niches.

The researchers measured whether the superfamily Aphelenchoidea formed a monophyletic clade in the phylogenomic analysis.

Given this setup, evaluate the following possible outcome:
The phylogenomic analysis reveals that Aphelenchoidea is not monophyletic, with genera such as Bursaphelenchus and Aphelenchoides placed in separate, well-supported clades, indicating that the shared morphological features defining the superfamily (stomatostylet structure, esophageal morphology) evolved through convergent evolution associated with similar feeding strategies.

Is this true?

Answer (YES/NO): NO